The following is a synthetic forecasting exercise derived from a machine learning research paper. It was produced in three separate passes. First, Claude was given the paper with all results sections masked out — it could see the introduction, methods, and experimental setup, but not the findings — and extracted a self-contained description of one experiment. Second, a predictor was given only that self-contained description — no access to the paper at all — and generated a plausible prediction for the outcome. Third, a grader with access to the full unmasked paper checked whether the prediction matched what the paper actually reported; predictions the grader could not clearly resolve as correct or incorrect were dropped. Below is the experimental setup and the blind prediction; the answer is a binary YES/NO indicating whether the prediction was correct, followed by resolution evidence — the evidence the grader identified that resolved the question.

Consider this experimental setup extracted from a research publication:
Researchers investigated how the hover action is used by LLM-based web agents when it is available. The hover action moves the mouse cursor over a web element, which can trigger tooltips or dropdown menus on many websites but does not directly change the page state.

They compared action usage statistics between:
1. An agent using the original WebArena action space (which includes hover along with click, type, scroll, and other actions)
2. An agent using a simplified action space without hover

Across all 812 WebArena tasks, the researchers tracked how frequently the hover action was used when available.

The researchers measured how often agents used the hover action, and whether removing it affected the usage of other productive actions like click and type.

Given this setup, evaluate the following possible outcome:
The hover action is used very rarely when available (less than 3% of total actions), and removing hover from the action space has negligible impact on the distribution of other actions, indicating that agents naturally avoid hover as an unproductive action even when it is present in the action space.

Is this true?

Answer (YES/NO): NO